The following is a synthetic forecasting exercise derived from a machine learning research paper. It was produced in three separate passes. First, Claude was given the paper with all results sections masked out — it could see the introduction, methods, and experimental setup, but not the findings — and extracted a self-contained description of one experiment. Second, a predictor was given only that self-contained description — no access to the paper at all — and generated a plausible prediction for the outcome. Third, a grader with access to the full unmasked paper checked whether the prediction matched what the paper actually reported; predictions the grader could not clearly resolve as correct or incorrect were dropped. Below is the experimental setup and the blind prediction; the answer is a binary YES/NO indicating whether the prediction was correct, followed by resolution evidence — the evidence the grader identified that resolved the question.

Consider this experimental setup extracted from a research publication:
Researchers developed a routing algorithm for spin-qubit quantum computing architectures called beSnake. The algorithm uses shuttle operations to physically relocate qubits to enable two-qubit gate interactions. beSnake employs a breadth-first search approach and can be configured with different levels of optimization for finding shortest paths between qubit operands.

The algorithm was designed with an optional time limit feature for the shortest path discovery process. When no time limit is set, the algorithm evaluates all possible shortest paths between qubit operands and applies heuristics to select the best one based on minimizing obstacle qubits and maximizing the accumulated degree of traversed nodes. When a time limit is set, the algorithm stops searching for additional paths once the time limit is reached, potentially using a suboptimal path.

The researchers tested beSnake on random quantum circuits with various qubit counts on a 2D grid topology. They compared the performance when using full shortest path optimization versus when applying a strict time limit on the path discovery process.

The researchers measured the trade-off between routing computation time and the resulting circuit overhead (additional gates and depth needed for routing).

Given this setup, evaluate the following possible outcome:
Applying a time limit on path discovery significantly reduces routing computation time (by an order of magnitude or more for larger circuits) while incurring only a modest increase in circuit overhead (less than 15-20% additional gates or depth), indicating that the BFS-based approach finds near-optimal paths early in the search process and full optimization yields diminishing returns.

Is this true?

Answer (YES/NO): YES